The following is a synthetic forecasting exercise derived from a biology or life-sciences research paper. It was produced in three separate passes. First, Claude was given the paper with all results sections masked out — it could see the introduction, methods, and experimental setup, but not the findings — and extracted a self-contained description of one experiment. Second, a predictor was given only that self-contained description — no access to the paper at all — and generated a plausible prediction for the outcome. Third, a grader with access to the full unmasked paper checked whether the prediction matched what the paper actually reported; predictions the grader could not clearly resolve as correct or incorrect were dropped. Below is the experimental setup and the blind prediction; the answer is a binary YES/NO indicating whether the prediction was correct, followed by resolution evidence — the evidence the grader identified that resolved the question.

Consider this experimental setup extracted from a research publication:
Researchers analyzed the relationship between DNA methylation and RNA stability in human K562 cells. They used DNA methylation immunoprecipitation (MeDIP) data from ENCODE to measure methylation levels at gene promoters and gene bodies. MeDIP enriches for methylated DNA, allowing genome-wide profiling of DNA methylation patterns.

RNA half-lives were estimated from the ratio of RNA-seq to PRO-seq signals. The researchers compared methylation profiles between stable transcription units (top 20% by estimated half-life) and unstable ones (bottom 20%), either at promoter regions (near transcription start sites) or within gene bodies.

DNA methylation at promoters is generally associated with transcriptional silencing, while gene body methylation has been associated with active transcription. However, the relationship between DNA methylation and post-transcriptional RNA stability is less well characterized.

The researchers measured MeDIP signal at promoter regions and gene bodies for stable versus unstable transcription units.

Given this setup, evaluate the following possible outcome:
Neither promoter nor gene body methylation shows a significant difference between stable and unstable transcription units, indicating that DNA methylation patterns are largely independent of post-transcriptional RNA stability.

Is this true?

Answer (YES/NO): NO